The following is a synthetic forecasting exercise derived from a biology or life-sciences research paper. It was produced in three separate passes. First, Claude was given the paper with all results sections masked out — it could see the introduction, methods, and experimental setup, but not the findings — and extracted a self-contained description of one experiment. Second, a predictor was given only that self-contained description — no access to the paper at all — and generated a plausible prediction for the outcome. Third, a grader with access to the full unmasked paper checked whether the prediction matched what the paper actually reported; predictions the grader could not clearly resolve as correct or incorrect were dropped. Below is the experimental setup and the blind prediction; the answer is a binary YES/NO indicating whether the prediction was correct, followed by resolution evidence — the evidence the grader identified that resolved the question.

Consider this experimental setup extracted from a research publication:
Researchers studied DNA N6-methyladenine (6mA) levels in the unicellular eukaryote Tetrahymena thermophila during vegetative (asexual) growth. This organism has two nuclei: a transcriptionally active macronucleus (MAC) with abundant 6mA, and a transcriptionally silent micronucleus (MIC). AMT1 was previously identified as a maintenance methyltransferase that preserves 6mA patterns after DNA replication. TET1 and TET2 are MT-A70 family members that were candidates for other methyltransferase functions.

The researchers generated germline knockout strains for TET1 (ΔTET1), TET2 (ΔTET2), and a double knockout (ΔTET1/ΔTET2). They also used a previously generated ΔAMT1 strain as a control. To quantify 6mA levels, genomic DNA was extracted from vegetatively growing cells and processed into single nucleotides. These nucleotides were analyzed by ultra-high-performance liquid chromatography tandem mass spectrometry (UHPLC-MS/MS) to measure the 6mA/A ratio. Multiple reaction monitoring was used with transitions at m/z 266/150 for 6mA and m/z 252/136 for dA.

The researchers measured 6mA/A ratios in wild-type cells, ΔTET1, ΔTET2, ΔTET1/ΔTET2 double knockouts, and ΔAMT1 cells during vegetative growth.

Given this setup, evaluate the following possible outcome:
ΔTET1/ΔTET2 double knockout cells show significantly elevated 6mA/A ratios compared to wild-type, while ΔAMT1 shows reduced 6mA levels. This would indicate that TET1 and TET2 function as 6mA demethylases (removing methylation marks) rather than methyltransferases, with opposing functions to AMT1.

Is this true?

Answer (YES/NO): NO